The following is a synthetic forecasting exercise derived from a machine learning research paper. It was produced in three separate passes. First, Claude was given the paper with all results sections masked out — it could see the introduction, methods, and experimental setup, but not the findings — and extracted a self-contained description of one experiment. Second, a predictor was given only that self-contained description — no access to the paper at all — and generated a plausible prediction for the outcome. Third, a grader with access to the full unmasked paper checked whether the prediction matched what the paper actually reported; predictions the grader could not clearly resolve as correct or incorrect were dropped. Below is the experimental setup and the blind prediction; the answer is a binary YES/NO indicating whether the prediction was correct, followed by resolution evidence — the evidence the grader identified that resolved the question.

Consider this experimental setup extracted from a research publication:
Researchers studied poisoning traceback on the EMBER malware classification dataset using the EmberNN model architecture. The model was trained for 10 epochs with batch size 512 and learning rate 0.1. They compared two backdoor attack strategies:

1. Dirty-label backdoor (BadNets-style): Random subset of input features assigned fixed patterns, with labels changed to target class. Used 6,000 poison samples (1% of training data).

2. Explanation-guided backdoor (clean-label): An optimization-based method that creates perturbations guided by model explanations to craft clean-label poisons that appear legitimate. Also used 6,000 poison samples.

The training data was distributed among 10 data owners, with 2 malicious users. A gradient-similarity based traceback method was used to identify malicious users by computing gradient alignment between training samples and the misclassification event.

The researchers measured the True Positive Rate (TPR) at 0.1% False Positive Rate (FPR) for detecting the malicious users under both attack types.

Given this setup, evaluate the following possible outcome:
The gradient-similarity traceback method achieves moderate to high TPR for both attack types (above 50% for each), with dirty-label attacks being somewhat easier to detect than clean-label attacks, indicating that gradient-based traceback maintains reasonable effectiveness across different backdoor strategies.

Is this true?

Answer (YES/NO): NO